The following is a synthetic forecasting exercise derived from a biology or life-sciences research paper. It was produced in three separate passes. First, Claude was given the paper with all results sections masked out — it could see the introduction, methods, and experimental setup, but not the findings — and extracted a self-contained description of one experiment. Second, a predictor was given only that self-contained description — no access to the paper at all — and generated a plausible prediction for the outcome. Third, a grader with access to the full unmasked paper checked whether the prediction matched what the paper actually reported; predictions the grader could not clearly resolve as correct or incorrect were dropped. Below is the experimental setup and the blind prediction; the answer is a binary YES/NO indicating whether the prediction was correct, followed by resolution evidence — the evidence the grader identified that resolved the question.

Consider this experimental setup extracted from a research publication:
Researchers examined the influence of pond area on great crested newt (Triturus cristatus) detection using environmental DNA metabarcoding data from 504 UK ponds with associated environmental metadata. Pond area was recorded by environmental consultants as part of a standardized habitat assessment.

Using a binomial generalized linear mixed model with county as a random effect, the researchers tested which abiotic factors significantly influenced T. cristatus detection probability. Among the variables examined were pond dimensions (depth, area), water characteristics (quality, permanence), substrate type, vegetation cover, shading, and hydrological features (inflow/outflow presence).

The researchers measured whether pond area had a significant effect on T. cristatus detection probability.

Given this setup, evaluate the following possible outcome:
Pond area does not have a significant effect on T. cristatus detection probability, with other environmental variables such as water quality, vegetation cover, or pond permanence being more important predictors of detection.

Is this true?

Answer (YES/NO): NO